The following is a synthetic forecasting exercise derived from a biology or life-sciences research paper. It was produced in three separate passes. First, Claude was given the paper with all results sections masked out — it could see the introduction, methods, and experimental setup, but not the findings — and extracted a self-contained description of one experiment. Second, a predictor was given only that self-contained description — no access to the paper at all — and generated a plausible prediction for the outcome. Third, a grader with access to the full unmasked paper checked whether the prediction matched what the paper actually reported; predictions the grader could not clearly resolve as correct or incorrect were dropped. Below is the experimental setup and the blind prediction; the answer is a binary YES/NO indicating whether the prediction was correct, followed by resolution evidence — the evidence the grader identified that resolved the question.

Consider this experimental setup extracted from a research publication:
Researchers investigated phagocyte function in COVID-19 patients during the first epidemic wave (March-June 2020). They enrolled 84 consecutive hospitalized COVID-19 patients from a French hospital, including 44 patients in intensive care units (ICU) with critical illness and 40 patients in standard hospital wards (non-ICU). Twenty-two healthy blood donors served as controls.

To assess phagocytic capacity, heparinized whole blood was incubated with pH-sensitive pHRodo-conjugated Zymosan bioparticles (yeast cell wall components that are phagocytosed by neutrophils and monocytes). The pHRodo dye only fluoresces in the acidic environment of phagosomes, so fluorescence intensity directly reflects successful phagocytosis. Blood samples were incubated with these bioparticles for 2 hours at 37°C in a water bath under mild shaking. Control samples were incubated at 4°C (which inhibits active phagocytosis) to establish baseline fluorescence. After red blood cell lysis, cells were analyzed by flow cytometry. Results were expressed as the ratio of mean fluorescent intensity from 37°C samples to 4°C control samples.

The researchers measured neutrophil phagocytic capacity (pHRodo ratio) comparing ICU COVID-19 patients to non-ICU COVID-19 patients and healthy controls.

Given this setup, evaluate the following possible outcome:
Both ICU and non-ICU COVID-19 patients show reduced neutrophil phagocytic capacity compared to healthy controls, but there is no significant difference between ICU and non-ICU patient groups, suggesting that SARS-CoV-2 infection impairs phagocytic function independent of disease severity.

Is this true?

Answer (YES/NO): NO